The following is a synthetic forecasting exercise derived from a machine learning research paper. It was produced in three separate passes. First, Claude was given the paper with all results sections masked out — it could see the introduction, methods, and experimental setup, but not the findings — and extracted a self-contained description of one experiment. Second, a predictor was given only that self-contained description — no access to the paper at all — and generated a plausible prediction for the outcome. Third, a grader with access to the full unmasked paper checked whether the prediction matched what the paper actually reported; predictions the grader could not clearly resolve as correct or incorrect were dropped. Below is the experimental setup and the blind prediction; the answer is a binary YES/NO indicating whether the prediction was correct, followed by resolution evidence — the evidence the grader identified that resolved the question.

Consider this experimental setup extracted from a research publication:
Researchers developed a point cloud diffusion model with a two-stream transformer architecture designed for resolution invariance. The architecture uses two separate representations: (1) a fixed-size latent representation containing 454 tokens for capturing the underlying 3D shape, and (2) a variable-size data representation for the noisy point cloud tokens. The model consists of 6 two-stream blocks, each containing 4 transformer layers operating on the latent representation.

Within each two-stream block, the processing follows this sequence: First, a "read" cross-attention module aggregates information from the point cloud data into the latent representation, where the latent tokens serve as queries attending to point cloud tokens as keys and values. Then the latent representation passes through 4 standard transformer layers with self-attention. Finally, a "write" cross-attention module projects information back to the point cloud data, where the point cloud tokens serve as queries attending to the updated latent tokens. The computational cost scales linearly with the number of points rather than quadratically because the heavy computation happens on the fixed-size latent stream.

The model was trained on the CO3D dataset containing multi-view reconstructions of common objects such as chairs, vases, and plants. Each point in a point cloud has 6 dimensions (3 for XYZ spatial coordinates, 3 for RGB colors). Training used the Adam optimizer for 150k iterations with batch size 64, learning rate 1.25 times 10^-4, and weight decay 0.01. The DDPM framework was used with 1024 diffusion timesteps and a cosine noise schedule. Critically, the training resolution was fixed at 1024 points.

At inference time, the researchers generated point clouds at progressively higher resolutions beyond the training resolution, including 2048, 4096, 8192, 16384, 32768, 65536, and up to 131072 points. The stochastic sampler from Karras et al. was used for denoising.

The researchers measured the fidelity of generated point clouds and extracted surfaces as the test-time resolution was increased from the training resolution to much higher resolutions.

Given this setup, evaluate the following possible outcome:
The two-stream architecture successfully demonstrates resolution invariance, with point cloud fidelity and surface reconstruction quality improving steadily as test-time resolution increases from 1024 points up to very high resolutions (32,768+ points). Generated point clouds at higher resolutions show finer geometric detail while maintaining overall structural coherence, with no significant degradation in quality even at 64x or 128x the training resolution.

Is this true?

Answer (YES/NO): YES